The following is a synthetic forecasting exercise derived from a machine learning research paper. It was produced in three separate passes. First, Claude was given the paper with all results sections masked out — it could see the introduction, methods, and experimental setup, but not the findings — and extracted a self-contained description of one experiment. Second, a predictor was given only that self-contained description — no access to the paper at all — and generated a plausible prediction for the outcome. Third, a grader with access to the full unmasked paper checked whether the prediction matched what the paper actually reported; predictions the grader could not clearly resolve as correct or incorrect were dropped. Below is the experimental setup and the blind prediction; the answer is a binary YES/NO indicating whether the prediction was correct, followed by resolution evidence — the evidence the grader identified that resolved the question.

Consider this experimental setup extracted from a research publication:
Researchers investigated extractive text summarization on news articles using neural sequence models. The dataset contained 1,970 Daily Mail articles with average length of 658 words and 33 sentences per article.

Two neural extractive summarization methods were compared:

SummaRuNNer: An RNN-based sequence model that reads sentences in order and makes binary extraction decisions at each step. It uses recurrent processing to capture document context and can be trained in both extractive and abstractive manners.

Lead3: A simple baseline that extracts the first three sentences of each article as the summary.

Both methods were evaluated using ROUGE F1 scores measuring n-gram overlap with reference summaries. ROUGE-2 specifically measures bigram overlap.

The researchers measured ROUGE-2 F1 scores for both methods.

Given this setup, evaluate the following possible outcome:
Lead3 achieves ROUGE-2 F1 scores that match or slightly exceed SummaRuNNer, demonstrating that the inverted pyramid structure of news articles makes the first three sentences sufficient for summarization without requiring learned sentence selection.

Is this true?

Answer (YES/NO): NO